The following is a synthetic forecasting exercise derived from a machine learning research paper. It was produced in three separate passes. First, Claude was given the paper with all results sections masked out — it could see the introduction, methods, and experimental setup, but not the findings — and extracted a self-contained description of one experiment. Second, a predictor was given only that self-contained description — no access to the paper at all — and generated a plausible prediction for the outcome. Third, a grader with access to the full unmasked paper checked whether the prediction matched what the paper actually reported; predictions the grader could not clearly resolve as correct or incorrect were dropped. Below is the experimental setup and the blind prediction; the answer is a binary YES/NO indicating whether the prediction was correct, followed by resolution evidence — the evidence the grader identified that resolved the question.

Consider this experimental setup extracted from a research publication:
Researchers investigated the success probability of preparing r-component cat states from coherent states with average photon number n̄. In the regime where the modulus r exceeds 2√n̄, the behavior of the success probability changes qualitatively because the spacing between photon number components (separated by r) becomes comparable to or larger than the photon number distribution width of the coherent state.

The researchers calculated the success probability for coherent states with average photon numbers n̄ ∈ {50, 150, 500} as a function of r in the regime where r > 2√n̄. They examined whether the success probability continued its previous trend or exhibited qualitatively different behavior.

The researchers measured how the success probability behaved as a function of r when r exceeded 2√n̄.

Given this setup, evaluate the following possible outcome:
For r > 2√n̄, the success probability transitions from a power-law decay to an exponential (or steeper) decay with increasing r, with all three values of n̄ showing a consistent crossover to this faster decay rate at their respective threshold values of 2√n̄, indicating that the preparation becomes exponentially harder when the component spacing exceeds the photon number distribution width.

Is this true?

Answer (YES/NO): NO